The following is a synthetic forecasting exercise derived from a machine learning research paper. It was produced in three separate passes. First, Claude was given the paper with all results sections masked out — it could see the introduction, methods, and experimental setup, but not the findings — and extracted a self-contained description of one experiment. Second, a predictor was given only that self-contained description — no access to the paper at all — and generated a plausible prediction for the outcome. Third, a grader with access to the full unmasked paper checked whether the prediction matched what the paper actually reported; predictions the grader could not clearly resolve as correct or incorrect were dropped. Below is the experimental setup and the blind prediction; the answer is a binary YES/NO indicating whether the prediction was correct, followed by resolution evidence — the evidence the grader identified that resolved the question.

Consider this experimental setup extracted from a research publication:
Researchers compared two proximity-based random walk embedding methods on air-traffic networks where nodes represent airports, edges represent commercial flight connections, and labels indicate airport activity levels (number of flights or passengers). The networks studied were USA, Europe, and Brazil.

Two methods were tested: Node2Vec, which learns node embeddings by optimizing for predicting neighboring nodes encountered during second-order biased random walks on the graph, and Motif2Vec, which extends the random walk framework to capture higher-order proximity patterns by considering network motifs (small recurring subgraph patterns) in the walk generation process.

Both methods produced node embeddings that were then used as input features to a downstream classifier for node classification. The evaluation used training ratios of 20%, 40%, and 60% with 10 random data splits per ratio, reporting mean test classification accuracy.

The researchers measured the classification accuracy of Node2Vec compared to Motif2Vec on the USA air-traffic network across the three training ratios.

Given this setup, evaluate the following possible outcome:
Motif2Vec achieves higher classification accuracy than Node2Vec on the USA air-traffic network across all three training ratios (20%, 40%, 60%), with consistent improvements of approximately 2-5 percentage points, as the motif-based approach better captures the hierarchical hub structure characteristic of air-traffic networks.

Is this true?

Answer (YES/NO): NO